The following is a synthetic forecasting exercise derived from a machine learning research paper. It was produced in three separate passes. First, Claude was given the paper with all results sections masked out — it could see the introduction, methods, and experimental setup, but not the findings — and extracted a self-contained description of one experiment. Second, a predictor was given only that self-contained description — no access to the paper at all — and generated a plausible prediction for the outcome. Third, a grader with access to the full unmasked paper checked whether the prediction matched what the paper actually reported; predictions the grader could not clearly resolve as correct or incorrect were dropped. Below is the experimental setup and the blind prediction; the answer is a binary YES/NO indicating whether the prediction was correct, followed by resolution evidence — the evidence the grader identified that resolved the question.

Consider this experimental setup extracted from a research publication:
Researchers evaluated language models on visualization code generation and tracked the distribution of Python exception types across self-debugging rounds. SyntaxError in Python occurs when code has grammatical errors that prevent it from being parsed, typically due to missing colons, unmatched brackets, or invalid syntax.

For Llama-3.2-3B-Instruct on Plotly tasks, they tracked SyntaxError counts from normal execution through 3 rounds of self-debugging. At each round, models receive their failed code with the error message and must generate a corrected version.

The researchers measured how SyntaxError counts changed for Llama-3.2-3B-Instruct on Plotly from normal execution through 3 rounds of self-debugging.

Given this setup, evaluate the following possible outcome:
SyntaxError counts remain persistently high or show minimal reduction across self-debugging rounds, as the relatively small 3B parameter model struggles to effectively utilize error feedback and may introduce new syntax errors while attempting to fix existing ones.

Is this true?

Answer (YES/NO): YES